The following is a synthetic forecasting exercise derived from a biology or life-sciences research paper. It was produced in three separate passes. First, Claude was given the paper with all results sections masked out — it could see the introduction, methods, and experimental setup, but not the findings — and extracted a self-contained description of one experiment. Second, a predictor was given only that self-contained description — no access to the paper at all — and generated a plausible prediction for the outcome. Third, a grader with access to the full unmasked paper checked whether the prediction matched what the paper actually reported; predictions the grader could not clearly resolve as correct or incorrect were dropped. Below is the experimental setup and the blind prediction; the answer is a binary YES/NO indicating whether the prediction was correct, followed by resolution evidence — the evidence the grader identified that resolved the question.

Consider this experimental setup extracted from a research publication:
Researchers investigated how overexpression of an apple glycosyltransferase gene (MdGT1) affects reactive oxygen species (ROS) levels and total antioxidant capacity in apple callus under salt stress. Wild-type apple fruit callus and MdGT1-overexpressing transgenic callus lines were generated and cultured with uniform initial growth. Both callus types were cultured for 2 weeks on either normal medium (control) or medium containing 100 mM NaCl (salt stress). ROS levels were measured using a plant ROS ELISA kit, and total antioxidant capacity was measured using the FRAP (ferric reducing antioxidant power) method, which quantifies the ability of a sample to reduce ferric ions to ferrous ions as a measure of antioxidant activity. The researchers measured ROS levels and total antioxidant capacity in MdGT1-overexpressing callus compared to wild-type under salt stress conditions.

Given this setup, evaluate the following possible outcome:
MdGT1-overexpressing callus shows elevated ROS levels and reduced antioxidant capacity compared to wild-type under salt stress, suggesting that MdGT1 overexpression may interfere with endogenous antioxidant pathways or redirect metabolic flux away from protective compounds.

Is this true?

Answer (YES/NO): YES